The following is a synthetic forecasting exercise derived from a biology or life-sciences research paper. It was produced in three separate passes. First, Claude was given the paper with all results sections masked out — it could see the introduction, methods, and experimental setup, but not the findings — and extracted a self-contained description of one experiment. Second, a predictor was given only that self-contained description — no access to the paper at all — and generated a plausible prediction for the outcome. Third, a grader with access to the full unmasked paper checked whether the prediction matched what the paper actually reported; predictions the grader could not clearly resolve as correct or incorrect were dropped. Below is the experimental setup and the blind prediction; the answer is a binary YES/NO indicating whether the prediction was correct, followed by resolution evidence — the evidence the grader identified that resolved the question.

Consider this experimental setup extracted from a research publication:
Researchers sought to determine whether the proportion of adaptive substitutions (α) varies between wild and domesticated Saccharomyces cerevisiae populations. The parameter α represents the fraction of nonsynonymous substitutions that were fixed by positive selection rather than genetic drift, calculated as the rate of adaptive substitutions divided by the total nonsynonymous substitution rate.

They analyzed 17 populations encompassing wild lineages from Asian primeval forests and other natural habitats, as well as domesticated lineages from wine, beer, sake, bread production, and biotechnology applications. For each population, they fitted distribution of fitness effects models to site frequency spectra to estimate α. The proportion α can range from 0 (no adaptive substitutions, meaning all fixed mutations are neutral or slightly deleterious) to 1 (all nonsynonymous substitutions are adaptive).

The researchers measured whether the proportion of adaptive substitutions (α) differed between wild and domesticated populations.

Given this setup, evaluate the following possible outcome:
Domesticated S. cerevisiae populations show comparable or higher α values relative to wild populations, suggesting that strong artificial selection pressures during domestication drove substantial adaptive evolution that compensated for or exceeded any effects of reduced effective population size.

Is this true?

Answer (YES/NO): NO